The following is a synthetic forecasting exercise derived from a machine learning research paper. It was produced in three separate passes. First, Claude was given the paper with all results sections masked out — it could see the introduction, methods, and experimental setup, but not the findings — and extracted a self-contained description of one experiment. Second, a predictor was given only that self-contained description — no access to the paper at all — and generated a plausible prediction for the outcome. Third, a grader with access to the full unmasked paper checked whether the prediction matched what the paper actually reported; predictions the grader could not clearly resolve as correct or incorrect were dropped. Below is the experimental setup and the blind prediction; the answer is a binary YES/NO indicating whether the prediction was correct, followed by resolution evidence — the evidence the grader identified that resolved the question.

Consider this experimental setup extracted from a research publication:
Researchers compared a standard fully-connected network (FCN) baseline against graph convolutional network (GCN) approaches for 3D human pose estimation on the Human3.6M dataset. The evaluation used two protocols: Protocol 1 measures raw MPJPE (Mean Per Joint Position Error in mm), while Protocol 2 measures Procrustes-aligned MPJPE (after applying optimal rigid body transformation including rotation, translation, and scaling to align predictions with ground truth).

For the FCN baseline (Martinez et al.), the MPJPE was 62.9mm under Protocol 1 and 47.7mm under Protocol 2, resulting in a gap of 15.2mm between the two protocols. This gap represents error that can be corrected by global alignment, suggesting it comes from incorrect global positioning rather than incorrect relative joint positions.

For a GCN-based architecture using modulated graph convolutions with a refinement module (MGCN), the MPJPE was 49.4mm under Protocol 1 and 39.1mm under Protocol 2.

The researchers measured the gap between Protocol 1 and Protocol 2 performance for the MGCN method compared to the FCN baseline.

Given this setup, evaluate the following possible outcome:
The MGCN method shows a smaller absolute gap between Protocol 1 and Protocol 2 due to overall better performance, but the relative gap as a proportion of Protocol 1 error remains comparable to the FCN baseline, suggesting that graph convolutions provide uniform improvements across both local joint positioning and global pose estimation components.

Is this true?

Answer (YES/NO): NO